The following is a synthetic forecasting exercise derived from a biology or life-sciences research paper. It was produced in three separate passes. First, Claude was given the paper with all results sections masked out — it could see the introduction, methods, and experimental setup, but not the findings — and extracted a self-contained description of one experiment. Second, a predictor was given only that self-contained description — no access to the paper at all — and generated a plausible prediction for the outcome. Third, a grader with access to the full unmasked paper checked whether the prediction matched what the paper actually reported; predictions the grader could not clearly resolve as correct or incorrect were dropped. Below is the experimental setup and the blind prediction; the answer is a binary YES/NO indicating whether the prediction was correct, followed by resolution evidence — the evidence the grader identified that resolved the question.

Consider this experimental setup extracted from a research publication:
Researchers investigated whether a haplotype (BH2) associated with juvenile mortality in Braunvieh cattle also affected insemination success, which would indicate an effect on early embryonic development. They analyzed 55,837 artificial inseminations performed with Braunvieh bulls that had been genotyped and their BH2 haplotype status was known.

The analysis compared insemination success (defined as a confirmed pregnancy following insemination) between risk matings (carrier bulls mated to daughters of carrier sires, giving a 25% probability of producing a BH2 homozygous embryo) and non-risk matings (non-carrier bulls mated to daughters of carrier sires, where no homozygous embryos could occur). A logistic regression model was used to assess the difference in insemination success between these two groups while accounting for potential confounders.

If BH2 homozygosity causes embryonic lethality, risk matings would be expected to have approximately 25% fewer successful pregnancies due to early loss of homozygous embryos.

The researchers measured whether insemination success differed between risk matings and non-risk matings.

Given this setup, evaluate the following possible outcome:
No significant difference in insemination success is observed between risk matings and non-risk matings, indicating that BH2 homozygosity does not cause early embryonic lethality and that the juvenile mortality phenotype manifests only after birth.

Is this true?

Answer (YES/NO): YES